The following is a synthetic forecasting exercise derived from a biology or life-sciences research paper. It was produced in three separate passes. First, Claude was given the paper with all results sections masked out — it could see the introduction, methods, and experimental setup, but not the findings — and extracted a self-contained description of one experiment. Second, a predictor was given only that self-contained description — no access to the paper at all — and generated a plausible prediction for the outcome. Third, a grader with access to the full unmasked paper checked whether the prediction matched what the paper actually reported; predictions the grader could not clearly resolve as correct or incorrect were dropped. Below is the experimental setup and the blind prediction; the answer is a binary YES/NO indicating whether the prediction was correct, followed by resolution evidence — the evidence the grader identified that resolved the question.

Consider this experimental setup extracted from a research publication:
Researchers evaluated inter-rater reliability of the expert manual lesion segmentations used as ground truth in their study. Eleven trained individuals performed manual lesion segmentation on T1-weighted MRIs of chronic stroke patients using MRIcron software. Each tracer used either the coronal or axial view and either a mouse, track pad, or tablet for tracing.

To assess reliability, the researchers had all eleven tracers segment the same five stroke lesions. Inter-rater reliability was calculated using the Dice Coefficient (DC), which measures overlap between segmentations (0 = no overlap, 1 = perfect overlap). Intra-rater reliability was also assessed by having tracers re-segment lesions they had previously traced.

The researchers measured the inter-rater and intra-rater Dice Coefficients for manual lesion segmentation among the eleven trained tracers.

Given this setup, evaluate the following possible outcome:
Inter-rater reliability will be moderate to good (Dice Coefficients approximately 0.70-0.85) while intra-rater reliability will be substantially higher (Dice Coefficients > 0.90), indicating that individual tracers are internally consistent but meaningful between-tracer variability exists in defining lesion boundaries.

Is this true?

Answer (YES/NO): NO